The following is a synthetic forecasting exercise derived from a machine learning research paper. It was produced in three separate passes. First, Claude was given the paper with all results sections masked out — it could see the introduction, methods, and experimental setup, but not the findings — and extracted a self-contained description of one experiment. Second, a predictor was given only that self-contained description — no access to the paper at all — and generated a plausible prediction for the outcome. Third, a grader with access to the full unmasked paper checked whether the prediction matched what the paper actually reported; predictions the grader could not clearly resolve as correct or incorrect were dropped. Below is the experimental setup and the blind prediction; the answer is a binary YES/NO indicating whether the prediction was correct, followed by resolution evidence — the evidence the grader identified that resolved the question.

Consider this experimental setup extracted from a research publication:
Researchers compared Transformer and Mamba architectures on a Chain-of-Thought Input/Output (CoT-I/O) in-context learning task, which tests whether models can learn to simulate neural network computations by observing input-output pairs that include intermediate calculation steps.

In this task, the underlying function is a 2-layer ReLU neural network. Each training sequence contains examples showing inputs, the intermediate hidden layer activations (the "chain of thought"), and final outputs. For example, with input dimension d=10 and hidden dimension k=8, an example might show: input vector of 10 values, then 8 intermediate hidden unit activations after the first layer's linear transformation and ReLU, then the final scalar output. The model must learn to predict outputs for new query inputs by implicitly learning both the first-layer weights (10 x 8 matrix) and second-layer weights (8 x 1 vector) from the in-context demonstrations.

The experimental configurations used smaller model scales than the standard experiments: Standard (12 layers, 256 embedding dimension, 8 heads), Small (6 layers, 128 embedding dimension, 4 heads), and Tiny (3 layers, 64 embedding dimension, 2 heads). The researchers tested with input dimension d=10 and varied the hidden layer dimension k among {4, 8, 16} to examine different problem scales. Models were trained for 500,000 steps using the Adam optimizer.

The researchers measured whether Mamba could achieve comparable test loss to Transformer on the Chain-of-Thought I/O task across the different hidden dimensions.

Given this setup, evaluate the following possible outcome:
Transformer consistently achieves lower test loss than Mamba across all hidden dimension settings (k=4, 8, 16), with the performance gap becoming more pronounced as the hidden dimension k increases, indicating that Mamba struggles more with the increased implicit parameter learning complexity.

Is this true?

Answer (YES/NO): NO